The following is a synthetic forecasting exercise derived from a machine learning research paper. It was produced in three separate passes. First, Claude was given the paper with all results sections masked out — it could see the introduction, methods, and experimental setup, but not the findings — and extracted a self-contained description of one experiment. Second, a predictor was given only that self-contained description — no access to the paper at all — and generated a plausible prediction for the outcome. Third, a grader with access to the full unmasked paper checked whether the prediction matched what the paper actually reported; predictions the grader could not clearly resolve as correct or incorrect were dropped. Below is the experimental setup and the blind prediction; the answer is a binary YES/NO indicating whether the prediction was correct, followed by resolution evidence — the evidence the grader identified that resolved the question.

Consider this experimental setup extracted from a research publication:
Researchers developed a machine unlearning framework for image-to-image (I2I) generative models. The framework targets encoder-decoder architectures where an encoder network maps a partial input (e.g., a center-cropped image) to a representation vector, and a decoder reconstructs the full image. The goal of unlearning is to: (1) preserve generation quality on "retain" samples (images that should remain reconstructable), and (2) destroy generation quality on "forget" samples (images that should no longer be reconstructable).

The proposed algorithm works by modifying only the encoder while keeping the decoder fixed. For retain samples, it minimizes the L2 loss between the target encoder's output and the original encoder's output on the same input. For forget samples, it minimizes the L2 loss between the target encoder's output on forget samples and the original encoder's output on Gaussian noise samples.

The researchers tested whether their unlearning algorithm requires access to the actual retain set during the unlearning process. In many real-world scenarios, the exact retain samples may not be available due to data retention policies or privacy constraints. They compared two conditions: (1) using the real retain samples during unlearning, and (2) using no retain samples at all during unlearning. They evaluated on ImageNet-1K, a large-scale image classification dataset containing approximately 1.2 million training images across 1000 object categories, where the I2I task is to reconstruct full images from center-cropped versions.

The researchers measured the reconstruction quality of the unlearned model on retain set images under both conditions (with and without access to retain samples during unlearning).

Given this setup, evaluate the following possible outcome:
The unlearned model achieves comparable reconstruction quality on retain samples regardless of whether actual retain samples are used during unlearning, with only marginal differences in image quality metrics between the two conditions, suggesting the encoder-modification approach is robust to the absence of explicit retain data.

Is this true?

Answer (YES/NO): YES